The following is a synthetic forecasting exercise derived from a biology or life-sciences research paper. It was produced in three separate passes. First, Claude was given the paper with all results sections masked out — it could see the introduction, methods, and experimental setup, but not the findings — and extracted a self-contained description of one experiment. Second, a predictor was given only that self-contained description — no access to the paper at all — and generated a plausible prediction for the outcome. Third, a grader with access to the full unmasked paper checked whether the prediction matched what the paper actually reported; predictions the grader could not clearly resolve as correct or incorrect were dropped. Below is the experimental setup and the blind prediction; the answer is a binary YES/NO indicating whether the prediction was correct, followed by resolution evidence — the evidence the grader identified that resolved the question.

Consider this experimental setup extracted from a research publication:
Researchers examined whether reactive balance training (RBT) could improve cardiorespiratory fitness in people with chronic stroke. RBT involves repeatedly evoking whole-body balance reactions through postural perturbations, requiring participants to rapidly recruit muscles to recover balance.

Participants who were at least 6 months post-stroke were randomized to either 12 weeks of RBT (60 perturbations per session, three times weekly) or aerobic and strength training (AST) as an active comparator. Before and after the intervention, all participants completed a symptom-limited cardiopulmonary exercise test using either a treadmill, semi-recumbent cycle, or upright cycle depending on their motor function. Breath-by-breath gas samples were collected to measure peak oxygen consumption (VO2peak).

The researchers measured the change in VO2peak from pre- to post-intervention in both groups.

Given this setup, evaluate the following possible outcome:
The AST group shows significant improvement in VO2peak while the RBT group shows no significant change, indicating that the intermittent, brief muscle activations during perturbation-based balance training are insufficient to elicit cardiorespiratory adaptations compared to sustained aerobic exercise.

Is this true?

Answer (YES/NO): NO